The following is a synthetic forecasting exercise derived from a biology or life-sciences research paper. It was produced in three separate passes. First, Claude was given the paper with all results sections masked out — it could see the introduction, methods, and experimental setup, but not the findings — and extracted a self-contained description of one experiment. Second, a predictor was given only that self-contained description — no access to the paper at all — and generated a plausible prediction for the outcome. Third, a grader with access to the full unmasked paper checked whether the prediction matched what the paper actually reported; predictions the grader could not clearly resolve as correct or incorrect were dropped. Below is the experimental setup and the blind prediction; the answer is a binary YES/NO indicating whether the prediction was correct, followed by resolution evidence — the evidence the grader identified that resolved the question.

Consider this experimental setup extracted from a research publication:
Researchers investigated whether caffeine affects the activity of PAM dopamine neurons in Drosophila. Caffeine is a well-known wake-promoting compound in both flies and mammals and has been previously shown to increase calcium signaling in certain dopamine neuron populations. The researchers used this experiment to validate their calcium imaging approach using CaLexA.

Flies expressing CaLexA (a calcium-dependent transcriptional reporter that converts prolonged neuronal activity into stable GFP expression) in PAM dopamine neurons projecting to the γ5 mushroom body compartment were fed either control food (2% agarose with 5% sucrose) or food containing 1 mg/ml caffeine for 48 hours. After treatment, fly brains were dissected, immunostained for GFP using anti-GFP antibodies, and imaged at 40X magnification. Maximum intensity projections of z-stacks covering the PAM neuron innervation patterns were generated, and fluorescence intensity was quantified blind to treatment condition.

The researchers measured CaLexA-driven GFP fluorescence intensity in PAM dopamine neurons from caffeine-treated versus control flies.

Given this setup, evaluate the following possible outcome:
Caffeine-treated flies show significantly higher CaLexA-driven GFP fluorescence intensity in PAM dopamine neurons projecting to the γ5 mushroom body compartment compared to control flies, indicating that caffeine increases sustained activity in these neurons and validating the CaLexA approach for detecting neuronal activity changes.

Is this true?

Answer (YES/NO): YES